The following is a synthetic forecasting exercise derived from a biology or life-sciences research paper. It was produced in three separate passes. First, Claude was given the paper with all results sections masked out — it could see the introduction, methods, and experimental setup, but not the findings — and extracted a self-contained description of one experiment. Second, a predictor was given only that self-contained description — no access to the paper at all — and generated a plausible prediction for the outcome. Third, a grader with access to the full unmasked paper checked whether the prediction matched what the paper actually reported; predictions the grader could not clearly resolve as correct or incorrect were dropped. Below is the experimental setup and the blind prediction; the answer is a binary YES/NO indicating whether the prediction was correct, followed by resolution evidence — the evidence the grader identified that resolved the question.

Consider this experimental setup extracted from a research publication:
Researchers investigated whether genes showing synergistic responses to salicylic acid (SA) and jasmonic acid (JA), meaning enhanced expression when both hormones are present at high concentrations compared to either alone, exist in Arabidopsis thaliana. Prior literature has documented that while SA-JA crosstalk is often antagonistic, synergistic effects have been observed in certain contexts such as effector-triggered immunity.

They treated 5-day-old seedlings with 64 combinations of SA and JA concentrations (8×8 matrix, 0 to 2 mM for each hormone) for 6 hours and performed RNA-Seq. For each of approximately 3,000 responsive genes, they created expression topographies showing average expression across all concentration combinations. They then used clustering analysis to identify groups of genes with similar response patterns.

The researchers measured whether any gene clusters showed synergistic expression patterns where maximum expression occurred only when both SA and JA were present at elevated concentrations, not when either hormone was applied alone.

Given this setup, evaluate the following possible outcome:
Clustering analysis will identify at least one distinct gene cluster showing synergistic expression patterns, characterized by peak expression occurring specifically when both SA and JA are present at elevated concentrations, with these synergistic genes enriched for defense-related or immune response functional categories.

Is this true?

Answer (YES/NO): NO